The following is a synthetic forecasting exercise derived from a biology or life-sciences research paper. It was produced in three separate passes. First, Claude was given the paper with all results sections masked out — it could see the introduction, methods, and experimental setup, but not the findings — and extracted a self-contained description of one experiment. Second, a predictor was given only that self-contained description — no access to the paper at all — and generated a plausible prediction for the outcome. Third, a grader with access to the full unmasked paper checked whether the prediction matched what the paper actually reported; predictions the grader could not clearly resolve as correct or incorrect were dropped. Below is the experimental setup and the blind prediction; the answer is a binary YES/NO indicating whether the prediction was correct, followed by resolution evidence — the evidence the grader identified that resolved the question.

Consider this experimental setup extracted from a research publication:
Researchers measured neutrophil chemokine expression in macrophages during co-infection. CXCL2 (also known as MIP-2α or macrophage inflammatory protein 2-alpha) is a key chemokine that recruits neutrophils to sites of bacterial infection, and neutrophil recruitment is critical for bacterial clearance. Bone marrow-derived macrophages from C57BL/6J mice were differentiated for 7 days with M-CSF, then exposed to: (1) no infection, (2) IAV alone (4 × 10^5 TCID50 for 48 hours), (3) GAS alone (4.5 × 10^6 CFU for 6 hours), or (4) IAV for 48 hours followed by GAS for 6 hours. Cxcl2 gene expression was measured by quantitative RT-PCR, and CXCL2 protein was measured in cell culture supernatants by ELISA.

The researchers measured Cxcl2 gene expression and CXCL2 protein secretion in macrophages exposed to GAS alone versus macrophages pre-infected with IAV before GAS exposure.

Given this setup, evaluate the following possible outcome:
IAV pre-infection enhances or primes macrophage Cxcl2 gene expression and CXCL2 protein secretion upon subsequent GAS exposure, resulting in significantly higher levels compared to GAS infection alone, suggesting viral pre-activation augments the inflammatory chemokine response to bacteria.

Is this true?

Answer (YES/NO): NO